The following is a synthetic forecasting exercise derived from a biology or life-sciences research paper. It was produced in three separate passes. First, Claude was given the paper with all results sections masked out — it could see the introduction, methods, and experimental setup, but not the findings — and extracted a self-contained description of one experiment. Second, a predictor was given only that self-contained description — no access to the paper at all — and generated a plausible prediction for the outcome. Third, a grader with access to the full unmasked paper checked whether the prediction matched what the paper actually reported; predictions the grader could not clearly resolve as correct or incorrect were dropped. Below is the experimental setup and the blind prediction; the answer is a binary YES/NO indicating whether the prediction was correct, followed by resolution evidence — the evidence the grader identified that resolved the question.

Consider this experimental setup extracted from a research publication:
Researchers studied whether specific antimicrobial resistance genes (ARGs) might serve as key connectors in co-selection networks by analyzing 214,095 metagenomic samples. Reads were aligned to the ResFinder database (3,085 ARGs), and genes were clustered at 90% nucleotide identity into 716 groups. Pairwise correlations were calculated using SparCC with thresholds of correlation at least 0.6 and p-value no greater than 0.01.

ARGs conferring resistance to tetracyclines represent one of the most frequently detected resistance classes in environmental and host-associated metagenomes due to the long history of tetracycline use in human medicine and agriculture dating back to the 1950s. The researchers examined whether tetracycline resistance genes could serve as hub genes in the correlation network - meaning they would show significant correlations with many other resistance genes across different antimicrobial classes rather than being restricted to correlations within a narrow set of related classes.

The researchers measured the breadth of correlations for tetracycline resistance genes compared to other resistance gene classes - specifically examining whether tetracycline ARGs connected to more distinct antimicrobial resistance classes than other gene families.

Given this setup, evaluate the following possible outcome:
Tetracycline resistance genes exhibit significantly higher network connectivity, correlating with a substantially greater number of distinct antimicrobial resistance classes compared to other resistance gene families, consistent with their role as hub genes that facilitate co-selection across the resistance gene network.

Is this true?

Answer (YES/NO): YES